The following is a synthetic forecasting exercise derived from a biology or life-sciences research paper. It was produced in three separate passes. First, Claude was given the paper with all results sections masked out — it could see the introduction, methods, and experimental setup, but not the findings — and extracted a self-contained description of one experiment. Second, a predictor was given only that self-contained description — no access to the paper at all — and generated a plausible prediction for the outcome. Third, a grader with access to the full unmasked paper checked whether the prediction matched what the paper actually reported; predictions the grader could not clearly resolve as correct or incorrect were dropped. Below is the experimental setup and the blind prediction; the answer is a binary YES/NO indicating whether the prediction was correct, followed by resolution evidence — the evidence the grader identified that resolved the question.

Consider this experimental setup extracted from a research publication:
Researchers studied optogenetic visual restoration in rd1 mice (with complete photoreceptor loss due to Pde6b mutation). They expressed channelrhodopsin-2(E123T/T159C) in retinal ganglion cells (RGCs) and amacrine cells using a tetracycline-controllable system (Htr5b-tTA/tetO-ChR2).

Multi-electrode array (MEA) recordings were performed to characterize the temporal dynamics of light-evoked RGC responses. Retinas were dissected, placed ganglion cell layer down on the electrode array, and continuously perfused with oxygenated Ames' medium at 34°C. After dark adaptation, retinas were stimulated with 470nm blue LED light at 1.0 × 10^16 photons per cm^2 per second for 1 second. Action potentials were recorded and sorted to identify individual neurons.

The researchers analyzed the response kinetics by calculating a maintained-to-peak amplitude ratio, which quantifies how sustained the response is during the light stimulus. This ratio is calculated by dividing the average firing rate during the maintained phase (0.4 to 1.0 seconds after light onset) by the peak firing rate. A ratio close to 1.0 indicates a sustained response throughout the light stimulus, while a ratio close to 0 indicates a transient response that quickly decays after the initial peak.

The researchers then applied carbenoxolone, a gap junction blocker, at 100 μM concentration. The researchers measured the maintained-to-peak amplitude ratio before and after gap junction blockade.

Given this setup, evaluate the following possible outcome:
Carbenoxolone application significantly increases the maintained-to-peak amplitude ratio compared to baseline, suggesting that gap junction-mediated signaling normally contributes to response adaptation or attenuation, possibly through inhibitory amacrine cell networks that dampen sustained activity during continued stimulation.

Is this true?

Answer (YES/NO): NO